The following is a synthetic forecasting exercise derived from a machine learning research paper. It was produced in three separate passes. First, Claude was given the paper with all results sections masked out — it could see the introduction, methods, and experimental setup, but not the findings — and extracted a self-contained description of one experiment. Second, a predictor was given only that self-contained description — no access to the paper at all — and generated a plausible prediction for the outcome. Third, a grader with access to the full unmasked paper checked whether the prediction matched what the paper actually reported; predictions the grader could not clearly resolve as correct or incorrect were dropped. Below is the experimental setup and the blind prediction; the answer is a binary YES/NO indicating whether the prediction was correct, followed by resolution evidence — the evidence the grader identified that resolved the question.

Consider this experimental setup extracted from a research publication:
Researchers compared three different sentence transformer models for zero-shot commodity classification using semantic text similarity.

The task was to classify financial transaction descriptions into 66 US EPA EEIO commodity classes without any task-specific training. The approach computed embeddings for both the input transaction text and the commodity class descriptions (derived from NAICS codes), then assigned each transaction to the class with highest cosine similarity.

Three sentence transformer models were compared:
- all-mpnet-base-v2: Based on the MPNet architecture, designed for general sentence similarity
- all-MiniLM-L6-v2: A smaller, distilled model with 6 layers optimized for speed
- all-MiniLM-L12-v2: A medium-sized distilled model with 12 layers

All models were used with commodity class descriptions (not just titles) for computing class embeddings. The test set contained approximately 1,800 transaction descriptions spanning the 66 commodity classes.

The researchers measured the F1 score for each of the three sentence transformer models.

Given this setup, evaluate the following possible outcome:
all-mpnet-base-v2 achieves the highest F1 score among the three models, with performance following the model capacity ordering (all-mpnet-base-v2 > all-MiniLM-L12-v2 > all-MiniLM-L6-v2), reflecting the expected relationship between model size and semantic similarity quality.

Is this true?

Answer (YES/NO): YES